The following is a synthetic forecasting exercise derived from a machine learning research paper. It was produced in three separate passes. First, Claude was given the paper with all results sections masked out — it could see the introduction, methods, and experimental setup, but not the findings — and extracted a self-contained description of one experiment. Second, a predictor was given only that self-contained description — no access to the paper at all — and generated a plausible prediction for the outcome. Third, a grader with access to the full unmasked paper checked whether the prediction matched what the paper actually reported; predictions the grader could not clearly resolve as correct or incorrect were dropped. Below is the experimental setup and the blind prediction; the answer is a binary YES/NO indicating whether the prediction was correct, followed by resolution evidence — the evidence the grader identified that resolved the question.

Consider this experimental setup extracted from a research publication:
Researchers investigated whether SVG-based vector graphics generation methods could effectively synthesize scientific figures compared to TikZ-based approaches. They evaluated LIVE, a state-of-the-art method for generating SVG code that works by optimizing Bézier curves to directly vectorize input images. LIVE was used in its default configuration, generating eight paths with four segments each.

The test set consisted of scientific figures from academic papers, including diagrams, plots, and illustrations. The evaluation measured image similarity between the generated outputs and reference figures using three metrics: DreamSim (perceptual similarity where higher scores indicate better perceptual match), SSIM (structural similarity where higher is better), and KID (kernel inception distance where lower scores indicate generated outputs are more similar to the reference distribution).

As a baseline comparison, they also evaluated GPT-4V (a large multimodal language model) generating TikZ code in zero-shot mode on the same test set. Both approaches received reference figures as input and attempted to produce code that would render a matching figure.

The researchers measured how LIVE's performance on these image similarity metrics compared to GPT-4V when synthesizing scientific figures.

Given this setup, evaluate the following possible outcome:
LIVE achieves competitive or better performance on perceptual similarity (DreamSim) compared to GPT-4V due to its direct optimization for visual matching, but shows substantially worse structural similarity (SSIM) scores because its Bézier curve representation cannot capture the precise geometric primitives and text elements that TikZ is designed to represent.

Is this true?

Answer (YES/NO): NO